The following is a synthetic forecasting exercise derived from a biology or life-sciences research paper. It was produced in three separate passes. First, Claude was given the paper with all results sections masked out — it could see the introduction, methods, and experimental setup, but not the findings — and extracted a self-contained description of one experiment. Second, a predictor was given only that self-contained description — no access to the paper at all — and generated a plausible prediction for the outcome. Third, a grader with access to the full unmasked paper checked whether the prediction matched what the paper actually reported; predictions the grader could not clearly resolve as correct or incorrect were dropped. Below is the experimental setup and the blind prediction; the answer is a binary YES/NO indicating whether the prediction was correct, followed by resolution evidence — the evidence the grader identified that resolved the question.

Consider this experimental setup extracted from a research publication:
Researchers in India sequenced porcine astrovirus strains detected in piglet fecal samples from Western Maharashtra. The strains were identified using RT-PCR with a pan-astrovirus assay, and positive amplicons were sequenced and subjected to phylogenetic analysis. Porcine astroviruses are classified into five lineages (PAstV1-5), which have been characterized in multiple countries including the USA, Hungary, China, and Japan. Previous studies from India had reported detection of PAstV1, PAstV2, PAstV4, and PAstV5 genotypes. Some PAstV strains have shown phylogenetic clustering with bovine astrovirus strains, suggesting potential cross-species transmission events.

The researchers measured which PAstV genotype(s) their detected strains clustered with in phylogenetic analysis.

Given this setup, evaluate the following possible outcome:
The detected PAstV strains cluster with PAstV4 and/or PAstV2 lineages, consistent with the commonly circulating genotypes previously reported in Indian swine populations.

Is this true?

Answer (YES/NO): NO